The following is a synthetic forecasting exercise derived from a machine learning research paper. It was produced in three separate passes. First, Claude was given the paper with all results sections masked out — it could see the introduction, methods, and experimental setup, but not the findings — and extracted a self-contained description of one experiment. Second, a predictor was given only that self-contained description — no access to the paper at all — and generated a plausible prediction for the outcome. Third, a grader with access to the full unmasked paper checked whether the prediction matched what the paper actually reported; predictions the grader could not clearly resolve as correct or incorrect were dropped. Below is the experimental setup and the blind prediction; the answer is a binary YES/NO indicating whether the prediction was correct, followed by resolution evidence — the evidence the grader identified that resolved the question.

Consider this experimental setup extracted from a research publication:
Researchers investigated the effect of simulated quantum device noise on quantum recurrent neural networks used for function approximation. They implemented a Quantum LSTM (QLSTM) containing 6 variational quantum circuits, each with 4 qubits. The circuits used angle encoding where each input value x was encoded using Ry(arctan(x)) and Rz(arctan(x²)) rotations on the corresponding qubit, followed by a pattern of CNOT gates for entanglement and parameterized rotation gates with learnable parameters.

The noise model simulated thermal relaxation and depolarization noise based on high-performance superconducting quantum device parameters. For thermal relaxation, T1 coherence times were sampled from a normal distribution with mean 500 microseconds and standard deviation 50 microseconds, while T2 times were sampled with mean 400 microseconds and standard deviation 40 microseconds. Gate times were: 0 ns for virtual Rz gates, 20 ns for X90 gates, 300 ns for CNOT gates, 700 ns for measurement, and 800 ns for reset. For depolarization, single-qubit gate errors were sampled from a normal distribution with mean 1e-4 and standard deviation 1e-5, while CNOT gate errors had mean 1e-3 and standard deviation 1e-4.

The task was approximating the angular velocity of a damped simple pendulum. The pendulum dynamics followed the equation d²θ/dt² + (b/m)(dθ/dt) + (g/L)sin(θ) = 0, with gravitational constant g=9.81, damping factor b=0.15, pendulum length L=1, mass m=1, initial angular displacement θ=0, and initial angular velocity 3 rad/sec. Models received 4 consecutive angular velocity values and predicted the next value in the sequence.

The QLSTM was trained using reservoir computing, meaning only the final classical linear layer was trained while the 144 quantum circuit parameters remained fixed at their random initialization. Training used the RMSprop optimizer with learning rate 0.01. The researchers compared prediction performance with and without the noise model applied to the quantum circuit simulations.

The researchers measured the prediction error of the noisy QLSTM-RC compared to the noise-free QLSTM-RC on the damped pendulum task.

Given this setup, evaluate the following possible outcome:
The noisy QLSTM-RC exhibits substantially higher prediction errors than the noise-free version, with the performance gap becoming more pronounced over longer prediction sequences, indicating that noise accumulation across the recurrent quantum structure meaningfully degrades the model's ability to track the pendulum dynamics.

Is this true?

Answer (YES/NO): NO